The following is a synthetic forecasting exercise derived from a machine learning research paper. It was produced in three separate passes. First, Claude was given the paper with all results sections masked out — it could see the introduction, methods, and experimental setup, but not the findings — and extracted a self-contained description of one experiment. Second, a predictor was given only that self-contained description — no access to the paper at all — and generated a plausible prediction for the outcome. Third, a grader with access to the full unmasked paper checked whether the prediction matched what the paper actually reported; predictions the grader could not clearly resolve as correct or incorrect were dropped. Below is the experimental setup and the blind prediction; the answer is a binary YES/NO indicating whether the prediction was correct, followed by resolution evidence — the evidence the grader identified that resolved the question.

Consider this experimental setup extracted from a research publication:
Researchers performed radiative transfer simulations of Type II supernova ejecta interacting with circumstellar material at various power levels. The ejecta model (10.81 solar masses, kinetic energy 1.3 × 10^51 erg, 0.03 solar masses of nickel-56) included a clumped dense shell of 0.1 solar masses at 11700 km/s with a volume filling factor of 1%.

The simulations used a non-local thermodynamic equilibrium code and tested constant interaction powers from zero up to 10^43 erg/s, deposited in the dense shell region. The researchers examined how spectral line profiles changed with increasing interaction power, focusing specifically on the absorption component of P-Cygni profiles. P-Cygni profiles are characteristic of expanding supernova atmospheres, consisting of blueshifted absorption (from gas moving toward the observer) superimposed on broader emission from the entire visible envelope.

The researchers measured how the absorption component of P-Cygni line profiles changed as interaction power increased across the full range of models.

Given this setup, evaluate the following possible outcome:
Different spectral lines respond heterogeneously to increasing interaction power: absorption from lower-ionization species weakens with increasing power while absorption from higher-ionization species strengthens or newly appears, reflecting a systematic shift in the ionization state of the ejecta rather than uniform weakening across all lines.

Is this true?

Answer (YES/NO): NO